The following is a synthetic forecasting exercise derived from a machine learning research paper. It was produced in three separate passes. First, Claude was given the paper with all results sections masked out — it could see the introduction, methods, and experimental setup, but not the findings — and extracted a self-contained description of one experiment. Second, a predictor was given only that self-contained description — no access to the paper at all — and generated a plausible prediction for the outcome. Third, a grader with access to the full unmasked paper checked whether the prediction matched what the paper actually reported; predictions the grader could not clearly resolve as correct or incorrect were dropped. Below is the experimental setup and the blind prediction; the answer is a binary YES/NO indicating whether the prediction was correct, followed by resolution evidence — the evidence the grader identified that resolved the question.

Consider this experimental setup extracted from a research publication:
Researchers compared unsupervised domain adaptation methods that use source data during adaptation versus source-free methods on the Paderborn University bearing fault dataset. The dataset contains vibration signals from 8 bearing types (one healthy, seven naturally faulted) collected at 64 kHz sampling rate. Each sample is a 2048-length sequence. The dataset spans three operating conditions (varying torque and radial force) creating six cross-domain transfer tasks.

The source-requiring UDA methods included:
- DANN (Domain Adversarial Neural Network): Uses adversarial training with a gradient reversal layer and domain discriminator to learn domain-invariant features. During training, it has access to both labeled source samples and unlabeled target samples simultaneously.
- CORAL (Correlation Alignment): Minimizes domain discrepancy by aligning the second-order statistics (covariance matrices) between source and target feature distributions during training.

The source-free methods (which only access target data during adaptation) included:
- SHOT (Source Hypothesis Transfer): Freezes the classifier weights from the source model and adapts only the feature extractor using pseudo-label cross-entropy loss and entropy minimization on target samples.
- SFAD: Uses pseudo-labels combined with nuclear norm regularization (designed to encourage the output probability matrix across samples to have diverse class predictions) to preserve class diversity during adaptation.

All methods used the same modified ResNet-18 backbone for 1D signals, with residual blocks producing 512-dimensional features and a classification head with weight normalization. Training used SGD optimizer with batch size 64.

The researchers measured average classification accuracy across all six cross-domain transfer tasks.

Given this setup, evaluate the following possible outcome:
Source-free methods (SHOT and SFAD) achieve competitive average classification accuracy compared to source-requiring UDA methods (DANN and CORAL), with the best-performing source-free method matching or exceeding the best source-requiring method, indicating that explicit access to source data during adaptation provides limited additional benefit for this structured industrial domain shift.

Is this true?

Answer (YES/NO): NO